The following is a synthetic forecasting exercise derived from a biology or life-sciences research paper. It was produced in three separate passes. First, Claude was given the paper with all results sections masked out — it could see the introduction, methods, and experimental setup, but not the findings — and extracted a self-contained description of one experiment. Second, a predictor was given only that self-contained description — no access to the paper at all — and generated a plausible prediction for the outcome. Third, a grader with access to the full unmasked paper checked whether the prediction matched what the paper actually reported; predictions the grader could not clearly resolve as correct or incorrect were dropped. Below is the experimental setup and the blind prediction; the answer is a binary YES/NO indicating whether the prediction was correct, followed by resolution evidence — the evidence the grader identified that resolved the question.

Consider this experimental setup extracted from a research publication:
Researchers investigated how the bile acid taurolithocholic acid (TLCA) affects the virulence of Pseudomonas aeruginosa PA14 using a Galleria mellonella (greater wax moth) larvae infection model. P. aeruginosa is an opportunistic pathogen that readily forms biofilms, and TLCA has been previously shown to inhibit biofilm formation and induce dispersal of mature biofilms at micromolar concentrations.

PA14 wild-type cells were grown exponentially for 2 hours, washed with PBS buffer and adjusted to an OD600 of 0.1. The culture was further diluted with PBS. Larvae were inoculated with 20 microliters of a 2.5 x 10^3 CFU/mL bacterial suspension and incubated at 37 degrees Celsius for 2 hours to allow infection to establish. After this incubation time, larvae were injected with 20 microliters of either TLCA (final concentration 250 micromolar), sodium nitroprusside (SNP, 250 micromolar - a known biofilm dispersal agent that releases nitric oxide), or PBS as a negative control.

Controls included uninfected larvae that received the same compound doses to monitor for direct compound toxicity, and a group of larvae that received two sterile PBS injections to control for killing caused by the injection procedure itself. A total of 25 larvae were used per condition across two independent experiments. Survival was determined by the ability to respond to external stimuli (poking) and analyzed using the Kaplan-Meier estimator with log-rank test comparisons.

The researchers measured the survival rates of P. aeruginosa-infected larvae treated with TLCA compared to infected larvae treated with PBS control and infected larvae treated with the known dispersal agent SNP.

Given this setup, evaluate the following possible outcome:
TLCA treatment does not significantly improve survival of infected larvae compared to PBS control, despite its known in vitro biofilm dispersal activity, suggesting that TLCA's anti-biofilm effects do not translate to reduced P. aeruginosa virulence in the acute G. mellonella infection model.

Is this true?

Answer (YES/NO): NO